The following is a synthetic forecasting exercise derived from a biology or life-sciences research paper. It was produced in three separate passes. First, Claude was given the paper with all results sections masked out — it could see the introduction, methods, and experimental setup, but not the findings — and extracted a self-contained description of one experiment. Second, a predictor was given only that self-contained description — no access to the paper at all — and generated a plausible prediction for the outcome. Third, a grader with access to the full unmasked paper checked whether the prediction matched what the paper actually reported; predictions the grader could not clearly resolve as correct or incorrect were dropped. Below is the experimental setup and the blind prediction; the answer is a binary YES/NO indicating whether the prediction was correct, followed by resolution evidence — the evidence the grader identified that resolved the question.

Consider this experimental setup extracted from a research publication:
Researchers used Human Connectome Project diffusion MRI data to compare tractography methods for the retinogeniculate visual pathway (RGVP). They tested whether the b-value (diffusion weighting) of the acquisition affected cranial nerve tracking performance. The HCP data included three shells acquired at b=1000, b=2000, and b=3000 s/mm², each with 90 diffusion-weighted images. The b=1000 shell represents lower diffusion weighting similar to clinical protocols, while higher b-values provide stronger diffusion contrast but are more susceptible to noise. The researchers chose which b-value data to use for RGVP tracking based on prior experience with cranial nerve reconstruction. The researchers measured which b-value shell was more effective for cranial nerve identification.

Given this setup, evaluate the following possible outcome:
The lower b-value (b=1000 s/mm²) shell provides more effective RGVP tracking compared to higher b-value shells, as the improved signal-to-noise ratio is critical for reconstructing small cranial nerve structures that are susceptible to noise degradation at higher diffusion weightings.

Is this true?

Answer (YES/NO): YES